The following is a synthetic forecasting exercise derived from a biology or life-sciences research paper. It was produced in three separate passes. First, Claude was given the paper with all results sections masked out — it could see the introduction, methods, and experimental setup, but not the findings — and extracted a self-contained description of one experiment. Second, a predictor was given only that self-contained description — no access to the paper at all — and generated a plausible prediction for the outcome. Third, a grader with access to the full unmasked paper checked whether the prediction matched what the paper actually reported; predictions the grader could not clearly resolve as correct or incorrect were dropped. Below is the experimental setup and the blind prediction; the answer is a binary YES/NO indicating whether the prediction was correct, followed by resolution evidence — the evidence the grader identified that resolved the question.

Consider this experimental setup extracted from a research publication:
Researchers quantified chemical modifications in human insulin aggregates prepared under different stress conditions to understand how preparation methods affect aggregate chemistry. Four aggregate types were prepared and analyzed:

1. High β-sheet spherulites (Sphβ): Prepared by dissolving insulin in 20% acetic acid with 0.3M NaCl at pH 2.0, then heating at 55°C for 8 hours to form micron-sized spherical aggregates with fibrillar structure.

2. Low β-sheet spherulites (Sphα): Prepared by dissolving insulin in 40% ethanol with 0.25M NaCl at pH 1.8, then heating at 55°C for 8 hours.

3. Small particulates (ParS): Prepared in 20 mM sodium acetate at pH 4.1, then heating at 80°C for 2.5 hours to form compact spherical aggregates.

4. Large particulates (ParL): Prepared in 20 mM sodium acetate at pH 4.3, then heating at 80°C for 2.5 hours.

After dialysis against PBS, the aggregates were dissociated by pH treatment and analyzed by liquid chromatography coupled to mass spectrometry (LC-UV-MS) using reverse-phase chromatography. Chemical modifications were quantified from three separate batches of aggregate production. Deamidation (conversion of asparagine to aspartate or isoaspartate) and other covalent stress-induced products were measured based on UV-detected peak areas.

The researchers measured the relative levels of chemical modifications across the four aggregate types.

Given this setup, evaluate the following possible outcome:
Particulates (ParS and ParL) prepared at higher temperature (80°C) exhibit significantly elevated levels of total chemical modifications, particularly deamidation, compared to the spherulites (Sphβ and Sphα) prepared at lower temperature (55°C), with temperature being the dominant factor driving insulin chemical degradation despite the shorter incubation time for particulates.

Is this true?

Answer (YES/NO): NO